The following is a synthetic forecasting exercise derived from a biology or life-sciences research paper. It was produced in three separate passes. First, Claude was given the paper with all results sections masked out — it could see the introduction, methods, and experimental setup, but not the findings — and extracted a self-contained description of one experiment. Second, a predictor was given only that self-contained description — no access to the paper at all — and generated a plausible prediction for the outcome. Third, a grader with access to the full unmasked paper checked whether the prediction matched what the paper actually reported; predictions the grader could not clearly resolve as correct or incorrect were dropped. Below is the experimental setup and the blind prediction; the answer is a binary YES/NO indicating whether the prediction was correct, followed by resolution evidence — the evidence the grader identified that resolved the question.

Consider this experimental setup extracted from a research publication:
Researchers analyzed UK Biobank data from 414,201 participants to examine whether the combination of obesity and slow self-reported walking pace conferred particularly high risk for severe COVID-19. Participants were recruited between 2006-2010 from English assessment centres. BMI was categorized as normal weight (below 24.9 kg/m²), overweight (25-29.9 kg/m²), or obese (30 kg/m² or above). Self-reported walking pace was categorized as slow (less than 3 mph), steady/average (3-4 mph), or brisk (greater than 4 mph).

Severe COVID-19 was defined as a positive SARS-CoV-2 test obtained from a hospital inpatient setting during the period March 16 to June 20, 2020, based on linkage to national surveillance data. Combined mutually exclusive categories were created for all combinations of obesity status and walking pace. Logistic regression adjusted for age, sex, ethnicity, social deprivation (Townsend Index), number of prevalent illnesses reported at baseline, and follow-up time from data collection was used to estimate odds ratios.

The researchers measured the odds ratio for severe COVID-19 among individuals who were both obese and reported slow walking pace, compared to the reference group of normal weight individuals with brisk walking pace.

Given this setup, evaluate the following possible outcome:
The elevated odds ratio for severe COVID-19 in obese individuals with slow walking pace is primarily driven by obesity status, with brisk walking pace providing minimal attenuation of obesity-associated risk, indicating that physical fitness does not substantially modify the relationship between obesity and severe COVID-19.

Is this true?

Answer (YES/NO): NO